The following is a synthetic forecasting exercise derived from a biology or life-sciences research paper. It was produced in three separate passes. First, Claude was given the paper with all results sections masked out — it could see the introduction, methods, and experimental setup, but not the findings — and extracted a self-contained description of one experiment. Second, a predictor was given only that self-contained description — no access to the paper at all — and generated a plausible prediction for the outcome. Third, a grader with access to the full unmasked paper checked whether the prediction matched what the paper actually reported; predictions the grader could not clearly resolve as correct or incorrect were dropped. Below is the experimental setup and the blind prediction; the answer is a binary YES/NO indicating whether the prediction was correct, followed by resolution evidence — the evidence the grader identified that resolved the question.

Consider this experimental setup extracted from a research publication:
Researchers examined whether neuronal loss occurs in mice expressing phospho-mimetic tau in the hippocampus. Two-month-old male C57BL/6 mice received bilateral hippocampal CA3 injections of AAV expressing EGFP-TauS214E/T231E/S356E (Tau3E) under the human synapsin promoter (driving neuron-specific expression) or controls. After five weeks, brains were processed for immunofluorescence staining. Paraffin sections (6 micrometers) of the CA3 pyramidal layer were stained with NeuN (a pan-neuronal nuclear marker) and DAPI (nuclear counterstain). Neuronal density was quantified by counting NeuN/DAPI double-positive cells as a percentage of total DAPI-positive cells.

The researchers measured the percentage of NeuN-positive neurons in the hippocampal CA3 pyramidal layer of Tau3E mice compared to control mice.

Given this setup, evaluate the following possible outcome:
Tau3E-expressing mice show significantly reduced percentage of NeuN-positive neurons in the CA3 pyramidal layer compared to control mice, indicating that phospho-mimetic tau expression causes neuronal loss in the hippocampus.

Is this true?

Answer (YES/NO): YES